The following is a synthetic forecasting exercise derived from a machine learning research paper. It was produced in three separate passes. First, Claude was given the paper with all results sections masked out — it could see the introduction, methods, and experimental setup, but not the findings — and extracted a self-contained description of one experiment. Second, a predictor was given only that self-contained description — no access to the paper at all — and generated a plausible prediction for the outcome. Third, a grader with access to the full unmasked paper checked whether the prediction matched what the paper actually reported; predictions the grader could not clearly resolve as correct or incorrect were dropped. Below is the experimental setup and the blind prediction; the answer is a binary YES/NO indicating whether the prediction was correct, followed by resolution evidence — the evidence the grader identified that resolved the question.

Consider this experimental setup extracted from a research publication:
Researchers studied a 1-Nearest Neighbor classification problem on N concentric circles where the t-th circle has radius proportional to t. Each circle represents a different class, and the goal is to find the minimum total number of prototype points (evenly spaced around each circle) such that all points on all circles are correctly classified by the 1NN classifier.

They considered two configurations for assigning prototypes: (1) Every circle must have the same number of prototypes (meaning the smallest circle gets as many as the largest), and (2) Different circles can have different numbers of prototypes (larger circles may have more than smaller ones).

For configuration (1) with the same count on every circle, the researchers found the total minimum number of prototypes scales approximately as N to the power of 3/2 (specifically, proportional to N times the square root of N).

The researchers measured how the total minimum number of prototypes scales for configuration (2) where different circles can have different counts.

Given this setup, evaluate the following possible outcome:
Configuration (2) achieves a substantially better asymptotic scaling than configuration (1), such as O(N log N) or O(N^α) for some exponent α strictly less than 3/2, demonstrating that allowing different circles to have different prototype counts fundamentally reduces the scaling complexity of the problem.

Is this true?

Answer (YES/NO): NO